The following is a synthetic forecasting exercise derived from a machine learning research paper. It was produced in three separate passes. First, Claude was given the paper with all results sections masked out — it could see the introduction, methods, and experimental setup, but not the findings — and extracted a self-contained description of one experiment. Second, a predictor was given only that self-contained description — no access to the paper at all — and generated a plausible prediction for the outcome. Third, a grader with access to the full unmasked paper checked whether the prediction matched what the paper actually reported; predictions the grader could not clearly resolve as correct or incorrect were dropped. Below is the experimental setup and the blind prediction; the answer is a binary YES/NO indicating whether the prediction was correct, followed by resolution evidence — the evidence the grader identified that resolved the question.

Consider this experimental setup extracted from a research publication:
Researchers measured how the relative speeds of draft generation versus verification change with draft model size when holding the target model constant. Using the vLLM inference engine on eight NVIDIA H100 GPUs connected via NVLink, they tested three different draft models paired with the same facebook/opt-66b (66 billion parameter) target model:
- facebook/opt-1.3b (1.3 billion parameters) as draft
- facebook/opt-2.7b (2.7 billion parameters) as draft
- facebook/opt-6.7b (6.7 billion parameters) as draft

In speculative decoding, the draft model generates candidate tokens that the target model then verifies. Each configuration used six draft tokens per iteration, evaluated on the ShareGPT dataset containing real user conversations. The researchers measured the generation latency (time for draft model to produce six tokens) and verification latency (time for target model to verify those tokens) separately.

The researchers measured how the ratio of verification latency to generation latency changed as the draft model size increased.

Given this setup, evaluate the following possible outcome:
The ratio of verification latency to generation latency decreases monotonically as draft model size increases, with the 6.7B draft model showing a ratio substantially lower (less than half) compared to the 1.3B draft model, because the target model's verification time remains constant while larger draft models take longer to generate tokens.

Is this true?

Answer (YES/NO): NO